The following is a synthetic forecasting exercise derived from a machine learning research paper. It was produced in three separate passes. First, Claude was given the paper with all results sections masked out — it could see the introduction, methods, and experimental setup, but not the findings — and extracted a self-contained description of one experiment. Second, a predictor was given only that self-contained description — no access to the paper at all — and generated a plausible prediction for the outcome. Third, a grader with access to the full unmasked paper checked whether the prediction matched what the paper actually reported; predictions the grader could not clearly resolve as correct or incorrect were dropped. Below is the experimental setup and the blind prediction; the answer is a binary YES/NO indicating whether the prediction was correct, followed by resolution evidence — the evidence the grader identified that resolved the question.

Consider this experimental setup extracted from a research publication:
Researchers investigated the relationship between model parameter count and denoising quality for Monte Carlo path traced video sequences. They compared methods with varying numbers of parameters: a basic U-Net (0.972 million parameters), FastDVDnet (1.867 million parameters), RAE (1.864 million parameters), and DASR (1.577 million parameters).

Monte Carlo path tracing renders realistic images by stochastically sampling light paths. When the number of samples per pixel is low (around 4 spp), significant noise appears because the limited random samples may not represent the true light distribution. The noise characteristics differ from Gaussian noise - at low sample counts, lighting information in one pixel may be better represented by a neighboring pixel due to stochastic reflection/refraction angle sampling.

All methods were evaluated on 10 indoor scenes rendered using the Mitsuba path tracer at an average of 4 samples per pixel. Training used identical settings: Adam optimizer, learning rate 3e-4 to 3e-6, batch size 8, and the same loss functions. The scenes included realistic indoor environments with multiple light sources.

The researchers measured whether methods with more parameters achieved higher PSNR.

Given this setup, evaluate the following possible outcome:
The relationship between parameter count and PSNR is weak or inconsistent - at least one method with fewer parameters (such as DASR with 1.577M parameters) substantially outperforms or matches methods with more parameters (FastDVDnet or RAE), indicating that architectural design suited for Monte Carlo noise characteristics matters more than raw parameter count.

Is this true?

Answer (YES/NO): YES